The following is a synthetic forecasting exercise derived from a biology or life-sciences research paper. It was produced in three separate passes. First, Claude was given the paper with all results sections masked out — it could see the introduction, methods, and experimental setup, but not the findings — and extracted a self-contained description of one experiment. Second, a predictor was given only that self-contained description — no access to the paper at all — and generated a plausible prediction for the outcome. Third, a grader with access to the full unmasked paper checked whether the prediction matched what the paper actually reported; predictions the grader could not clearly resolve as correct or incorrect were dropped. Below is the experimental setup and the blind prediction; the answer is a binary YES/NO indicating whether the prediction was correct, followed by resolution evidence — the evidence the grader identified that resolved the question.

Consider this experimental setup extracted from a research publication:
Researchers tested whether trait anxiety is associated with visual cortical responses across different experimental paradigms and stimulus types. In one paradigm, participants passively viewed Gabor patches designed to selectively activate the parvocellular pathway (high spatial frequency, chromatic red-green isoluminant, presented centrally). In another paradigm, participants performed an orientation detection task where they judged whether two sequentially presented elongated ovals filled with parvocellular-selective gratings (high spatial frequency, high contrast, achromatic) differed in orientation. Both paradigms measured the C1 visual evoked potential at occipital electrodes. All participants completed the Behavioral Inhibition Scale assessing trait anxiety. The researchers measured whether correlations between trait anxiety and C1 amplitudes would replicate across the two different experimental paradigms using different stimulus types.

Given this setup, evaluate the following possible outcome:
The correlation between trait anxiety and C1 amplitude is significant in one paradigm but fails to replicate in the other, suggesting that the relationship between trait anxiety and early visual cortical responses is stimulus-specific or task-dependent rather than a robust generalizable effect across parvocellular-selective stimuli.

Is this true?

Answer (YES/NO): NO